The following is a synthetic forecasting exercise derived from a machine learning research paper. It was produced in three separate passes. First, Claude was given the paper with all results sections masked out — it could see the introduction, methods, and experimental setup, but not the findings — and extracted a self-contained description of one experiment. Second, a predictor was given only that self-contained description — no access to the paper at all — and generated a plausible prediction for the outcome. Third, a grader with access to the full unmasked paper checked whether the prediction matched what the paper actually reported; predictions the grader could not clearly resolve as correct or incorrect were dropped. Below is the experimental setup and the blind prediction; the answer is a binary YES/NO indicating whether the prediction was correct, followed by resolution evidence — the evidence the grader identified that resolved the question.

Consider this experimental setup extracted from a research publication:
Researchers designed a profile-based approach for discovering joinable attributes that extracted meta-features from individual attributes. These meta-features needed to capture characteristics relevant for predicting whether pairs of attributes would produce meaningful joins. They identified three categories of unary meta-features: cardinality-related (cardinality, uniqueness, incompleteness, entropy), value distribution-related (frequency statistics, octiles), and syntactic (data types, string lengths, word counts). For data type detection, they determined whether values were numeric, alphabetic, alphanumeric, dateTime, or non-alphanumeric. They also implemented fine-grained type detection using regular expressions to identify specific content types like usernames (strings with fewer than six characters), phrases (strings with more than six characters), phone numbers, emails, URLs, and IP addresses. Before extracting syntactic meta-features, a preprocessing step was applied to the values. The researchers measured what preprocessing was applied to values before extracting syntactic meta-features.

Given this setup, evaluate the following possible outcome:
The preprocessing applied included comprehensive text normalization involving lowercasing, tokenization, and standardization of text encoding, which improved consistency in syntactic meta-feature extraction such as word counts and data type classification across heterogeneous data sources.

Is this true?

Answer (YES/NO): NO